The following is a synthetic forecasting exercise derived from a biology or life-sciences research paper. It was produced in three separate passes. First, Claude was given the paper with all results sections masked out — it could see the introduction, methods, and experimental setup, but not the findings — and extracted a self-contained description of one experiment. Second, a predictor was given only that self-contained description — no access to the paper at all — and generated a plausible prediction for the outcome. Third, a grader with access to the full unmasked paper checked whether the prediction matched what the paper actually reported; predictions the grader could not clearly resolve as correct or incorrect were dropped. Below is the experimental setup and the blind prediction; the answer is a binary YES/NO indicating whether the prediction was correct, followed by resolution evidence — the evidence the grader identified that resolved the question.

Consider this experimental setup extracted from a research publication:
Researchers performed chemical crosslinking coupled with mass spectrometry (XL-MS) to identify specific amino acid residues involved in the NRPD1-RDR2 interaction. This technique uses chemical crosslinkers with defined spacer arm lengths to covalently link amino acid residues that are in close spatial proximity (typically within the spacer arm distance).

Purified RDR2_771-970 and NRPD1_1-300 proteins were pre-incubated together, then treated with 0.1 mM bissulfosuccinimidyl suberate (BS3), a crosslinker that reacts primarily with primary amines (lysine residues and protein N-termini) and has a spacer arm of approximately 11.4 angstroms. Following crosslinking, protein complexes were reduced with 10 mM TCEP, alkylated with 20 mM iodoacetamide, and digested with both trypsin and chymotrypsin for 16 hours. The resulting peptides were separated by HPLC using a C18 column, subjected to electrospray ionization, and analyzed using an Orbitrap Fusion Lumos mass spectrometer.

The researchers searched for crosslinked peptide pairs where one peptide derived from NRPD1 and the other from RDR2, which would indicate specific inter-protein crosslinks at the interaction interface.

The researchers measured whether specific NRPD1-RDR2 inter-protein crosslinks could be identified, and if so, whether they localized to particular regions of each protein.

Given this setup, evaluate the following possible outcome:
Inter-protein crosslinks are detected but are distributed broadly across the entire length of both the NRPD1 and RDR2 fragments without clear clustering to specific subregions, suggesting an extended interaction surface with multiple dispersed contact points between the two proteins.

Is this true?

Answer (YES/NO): NO